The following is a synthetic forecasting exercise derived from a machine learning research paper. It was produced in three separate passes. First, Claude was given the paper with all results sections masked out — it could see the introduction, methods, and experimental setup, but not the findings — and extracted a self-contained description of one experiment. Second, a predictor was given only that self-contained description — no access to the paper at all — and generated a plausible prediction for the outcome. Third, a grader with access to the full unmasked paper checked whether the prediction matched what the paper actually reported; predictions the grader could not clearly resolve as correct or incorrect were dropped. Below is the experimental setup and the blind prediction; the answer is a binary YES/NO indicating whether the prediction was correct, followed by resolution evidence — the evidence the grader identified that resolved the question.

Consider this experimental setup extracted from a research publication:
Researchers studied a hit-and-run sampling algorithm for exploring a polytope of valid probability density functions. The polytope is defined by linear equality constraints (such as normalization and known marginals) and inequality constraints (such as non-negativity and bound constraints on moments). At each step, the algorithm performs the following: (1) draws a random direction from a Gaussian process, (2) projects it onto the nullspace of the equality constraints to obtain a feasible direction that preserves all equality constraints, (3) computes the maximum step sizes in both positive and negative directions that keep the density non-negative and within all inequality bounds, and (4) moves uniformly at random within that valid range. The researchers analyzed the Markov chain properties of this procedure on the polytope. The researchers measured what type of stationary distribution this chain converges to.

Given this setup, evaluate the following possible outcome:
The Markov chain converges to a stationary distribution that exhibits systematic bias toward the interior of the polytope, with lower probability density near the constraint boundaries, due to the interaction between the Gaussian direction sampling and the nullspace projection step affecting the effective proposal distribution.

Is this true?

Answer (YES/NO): NO